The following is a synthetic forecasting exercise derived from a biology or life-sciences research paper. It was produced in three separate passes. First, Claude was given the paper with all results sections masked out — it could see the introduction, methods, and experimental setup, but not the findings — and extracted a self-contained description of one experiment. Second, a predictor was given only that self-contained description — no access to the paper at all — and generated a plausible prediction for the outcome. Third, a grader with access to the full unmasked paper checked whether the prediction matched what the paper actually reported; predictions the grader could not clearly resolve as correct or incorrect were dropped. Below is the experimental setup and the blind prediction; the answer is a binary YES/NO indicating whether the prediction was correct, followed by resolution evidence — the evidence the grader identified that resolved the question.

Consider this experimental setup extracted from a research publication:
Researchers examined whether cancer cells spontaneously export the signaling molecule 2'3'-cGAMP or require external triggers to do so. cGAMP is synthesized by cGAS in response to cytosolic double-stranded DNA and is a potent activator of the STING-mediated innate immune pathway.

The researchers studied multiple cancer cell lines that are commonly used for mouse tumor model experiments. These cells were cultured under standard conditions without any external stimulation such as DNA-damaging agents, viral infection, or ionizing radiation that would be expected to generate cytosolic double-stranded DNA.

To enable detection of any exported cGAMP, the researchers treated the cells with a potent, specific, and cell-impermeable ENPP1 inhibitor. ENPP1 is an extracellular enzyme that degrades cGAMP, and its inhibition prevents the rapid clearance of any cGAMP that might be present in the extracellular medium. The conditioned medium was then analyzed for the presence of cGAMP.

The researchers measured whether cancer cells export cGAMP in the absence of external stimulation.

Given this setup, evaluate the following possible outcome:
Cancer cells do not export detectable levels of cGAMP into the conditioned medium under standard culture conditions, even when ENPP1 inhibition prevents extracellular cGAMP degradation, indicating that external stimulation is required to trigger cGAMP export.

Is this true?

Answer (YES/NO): NO